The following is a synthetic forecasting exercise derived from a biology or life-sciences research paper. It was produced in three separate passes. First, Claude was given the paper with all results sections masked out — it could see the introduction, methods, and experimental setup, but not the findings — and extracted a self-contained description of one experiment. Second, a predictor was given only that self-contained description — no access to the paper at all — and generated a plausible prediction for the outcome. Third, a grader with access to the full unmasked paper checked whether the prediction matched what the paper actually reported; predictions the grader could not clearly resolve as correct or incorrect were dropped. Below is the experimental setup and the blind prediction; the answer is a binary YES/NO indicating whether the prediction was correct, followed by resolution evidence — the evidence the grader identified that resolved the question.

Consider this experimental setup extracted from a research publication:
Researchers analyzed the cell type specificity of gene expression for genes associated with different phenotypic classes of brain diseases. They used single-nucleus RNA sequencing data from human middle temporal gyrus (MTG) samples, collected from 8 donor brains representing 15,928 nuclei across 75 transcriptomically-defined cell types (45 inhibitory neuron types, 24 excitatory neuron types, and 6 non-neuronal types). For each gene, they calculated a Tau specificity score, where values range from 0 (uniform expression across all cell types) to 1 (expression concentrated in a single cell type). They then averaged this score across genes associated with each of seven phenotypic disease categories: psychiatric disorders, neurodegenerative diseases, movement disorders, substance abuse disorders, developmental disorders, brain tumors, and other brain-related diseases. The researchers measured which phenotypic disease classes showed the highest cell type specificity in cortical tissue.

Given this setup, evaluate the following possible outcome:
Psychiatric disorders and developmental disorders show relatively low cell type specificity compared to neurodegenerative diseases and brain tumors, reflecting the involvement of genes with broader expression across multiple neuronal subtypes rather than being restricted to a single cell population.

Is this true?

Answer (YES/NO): NO